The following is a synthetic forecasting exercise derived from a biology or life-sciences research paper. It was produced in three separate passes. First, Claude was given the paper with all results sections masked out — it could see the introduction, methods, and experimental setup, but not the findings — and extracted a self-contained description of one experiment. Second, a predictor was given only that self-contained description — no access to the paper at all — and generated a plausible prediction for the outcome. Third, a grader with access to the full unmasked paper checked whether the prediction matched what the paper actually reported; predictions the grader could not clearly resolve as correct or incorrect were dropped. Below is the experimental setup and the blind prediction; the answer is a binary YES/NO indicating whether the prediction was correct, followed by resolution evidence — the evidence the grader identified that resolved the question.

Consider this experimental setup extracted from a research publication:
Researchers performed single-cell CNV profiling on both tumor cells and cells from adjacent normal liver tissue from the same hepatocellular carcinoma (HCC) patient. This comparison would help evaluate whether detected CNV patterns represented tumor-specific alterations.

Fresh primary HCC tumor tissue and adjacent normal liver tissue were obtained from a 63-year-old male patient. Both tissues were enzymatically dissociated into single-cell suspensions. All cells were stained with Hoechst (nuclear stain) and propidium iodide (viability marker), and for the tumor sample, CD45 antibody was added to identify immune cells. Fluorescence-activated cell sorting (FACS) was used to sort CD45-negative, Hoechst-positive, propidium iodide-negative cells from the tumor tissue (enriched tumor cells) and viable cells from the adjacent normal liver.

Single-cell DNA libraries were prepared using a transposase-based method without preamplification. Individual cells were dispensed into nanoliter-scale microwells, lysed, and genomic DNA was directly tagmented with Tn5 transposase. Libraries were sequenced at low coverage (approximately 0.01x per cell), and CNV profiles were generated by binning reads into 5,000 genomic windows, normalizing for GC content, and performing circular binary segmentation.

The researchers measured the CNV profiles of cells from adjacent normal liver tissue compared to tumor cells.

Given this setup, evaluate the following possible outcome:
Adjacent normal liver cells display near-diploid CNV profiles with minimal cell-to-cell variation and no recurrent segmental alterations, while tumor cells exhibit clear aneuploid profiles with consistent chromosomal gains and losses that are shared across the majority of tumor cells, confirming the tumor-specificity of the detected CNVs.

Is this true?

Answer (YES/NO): YES